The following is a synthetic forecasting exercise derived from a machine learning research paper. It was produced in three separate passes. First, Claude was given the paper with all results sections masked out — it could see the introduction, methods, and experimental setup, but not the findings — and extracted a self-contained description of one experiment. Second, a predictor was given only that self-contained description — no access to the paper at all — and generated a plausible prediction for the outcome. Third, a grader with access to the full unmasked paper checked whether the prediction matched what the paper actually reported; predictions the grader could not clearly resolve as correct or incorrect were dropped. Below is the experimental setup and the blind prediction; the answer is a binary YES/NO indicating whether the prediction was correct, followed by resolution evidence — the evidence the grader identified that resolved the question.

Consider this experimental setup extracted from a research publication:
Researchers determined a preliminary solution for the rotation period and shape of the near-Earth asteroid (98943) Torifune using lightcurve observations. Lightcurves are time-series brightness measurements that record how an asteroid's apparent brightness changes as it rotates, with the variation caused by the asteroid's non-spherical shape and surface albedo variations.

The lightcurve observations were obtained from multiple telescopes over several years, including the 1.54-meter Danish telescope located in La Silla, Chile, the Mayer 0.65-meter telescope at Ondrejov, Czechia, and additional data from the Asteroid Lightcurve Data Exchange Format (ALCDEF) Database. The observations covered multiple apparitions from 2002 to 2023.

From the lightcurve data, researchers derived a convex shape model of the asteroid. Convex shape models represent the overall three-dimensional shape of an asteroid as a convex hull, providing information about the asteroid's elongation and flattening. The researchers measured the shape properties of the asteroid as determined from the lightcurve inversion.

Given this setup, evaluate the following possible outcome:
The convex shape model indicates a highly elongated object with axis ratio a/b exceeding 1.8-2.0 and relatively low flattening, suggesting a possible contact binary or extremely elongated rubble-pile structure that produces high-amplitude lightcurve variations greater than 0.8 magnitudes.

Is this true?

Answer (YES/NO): YES